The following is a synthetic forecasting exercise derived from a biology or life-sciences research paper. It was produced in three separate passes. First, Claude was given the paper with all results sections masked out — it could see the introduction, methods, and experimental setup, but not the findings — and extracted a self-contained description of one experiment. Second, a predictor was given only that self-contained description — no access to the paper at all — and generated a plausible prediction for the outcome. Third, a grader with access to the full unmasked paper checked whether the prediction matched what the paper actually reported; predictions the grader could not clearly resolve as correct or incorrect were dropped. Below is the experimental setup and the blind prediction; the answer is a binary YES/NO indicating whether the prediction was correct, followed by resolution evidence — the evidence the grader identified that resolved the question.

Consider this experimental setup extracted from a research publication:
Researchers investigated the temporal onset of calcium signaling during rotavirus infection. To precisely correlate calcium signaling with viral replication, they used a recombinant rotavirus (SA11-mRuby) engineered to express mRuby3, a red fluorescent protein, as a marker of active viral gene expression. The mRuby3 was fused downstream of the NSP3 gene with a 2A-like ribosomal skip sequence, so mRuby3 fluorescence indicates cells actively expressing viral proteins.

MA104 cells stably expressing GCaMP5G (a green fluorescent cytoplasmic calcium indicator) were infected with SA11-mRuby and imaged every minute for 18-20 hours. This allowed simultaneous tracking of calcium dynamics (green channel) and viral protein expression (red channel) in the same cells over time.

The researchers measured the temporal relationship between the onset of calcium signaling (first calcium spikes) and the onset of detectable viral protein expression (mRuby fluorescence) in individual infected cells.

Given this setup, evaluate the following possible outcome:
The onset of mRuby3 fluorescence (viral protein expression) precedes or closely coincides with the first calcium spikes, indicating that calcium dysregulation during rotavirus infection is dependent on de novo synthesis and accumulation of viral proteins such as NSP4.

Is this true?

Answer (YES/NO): YES